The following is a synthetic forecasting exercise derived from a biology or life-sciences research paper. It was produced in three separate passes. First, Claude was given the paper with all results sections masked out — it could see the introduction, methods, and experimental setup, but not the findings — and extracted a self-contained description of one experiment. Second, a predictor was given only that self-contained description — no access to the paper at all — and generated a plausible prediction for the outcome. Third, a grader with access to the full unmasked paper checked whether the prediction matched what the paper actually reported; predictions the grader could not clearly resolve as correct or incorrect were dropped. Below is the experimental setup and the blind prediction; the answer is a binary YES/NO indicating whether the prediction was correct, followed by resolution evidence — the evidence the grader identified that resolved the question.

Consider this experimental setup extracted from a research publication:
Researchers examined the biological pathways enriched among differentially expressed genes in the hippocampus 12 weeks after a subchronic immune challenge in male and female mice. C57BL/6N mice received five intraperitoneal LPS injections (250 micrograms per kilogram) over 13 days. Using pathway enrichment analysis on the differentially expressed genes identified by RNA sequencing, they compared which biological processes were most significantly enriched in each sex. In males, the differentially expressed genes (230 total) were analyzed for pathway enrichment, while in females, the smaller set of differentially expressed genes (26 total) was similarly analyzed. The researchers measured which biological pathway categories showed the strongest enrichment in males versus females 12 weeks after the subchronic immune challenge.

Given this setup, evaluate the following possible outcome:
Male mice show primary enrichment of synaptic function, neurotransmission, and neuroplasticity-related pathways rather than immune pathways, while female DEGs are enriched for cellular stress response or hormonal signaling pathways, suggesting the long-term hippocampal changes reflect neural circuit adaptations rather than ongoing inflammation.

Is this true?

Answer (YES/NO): NO